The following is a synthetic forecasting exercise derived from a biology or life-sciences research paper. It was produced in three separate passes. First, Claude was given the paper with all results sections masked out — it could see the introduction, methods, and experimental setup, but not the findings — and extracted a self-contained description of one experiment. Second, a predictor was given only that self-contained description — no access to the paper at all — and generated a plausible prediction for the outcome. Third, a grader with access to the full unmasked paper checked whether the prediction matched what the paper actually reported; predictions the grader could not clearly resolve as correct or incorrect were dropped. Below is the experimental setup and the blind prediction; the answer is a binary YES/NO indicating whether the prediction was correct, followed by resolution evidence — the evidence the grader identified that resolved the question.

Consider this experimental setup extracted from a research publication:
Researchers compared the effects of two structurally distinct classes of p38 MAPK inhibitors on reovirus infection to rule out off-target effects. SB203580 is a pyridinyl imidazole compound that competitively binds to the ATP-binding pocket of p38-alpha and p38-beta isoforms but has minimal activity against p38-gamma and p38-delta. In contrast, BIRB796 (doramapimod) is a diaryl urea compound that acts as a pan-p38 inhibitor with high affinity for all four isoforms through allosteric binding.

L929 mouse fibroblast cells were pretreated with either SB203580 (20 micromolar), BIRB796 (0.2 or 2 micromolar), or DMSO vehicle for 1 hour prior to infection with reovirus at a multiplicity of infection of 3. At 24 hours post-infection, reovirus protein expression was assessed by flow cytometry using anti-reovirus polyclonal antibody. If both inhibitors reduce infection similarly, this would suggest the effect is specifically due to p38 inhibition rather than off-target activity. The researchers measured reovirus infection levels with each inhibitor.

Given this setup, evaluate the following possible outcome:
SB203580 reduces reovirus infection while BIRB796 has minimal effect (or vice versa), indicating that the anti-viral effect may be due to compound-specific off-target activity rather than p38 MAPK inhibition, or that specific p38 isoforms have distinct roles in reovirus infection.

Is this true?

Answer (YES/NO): NO